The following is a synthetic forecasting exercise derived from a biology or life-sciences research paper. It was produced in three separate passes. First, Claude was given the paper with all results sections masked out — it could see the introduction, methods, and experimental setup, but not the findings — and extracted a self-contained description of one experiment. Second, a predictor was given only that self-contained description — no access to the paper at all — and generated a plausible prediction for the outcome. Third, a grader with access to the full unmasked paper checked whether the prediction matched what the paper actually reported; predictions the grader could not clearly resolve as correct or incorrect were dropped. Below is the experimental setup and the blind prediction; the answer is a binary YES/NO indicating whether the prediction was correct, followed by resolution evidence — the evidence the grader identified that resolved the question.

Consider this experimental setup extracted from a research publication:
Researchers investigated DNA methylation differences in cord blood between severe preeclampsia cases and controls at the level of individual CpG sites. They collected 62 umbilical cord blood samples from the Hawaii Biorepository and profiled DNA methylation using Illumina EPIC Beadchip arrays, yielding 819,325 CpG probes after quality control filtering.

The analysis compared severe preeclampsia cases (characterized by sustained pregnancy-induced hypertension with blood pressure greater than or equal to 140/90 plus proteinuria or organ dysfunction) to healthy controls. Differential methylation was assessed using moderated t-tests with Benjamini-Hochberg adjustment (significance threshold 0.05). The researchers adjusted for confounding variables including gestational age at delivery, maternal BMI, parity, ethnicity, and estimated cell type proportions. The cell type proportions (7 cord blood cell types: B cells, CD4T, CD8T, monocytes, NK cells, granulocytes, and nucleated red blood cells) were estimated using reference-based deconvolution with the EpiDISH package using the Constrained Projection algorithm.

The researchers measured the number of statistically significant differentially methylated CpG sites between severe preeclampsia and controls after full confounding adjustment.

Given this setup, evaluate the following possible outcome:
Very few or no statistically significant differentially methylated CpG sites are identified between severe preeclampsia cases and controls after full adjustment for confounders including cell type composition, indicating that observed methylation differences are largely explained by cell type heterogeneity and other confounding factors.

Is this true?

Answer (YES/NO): YES